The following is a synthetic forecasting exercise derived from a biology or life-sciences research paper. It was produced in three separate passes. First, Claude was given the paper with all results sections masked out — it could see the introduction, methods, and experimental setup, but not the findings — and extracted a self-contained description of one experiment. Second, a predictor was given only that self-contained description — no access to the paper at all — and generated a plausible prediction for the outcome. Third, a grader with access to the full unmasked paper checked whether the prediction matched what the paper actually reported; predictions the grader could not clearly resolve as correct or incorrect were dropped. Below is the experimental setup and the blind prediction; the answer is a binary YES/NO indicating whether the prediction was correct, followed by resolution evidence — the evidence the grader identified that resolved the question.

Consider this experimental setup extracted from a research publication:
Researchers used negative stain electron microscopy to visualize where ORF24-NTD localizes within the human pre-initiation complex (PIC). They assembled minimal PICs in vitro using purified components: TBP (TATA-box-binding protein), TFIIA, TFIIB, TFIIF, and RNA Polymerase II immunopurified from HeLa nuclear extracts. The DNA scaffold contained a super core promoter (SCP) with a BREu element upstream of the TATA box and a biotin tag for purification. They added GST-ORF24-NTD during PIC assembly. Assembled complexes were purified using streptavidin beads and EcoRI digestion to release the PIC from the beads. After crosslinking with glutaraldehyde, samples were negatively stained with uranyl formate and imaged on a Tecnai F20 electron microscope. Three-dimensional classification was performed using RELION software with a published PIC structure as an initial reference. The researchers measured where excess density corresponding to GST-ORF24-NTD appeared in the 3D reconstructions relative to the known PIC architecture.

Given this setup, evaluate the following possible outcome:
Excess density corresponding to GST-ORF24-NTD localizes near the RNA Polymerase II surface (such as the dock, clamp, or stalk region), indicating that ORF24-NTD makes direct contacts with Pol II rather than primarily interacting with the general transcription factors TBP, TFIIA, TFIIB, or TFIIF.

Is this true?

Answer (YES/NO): YES